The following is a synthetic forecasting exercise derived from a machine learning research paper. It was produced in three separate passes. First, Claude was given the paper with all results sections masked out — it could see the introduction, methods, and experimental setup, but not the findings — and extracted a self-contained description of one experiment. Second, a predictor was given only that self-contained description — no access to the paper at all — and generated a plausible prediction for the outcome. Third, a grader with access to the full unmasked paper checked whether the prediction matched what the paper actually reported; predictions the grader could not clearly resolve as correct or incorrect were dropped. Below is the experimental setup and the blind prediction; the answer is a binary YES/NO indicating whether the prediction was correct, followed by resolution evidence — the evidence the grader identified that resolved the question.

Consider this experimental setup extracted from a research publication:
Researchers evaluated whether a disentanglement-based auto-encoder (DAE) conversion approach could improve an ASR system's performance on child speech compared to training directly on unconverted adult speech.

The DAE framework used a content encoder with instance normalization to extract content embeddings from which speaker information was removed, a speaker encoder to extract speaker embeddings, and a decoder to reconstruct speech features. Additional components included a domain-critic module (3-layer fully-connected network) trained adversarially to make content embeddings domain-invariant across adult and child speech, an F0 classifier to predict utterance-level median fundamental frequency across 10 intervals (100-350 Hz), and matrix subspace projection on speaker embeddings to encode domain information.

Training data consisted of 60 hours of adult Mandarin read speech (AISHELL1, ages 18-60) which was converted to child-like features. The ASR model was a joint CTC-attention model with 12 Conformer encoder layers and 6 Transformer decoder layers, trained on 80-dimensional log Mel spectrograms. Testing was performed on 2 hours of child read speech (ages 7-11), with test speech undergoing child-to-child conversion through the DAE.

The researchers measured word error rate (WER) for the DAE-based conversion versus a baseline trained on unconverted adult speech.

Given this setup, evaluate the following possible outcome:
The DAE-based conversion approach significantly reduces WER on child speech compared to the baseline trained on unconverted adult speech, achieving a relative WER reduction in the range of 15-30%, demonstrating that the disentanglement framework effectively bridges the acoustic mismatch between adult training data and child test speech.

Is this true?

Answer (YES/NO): NO